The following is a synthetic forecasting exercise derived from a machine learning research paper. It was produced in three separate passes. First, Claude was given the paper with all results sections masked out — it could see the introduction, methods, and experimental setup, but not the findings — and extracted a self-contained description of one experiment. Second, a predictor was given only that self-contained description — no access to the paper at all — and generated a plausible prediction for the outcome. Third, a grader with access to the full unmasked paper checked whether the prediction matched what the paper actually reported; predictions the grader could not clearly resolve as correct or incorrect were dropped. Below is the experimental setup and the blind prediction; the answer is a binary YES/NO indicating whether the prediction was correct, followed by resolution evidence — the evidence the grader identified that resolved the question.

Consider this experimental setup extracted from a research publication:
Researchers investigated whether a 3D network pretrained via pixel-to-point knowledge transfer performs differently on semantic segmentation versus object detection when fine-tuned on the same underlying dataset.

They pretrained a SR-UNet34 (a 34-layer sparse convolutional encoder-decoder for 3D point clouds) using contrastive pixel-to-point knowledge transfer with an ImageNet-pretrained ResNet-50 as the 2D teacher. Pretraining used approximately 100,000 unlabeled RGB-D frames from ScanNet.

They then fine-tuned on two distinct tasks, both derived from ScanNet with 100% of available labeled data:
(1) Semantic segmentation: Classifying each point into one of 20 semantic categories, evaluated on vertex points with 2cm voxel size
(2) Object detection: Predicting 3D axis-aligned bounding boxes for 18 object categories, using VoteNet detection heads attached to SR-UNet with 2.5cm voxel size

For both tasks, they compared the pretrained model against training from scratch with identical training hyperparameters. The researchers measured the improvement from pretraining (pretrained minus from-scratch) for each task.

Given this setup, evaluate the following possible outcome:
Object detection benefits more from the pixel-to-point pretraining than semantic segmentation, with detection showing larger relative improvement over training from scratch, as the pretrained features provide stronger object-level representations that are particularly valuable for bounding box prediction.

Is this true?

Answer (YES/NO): YES